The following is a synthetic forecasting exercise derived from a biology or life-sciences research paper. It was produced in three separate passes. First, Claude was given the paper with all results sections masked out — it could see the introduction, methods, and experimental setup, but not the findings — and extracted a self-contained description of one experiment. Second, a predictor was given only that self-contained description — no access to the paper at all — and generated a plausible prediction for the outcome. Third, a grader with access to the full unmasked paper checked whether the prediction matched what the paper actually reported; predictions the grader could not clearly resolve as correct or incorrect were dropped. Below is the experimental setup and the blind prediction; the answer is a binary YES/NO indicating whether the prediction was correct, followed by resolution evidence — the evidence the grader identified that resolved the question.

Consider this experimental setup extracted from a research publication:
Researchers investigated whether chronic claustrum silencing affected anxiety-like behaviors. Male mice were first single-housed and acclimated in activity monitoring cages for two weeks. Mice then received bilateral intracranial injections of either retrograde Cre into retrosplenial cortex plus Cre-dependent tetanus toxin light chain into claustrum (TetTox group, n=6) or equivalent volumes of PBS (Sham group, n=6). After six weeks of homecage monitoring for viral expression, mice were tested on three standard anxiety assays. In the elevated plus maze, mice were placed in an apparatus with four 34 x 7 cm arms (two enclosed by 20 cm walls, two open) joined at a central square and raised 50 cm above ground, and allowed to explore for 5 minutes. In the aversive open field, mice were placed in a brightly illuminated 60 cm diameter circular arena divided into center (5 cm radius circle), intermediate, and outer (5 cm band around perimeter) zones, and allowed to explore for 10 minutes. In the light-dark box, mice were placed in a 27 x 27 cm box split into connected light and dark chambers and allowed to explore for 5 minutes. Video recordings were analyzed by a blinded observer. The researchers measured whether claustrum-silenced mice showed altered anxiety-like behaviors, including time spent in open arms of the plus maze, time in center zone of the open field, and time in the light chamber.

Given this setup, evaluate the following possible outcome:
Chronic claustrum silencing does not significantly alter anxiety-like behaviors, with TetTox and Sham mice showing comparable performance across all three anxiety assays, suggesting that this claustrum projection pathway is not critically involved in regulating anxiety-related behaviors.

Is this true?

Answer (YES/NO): YES